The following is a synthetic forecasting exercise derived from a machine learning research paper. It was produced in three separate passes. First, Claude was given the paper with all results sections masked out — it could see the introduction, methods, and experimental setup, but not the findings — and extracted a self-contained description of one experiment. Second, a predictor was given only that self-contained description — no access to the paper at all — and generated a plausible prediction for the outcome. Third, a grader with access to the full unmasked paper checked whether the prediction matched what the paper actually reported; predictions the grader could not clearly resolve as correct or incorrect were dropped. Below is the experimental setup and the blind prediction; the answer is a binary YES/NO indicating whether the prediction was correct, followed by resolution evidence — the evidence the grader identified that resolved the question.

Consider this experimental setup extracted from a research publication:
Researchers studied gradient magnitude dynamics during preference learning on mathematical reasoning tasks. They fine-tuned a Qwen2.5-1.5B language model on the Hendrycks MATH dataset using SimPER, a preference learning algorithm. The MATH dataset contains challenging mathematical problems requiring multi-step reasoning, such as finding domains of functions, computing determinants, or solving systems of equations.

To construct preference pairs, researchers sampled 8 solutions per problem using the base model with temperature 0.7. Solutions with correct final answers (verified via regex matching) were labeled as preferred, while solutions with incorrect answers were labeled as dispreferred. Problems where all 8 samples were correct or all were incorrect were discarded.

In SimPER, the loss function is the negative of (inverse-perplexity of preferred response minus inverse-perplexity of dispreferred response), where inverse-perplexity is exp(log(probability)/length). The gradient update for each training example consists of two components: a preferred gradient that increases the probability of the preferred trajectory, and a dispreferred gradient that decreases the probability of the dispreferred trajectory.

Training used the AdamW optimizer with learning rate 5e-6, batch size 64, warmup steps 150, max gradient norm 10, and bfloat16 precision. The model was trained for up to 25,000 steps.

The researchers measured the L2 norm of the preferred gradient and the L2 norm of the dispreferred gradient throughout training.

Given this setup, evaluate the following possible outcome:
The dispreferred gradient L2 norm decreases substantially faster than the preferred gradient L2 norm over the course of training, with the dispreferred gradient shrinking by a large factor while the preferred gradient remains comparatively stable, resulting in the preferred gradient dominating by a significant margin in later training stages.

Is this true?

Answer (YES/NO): NO